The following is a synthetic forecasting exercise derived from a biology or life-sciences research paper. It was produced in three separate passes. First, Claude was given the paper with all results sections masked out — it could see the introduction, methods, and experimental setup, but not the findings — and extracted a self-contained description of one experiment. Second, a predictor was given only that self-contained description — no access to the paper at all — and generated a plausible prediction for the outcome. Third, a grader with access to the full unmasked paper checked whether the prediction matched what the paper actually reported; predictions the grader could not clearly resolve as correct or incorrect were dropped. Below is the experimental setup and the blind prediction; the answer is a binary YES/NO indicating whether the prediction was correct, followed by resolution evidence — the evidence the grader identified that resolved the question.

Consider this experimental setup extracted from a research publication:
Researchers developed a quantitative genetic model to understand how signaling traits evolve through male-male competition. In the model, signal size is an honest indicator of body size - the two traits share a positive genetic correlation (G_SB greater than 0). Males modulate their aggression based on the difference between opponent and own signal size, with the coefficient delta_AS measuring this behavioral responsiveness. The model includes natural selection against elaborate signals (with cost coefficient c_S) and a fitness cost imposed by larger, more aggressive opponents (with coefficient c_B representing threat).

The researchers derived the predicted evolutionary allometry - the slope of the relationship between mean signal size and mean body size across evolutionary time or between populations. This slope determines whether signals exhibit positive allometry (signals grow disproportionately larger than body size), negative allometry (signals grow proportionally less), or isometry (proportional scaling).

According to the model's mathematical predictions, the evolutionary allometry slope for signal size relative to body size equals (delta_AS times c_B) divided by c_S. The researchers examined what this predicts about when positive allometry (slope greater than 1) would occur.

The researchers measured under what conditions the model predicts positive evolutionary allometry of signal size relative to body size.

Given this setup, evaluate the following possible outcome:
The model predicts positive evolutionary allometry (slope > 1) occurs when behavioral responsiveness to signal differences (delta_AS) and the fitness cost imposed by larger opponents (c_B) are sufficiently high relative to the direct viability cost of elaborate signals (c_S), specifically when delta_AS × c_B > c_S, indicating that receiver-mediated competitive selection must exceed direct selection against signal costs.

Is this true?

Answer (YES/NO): YES